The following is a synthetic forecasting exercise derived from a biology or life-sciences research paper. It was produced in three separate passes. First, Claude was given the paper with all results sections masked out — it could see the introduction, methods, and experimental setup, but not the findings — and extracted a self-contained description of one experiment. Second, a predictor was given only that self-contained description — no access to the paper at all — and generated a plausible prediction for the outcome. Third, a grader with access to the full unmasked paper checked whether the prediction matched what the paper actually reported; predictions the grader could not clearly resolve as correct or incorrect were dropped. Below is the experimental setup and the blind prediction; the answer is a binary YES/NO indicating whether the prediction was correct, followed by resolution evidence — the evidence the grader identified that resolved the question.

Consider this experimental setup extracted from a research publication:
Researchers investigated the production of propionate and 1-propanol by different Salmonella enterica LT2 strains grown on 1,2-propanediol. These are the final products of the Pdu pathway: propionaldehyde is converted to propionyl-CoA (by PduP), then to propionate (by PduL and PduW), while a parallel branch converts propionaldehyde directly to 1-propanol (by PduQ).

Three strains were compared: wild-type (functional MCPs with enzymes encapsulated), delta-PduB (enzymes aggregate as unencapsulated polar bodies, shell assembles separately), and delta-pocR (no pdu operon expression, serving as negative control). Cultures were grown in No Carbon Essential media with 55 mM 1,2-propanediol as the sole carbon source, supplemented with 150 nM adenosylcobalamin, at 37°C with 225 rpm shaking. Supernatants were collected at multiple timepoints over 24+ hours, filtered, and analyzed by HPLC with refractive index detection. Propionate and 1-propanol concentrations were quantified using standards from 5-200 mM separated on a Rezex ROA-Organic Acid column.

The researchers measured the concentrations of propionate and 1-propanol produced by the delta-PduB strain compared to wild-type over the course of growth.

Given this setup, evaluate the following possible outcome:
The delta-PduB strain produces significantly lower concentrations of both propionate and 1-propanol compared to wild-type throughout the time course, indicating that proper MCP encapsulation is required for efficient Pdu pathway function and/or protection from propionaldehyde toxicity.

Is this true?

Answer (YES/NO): NO